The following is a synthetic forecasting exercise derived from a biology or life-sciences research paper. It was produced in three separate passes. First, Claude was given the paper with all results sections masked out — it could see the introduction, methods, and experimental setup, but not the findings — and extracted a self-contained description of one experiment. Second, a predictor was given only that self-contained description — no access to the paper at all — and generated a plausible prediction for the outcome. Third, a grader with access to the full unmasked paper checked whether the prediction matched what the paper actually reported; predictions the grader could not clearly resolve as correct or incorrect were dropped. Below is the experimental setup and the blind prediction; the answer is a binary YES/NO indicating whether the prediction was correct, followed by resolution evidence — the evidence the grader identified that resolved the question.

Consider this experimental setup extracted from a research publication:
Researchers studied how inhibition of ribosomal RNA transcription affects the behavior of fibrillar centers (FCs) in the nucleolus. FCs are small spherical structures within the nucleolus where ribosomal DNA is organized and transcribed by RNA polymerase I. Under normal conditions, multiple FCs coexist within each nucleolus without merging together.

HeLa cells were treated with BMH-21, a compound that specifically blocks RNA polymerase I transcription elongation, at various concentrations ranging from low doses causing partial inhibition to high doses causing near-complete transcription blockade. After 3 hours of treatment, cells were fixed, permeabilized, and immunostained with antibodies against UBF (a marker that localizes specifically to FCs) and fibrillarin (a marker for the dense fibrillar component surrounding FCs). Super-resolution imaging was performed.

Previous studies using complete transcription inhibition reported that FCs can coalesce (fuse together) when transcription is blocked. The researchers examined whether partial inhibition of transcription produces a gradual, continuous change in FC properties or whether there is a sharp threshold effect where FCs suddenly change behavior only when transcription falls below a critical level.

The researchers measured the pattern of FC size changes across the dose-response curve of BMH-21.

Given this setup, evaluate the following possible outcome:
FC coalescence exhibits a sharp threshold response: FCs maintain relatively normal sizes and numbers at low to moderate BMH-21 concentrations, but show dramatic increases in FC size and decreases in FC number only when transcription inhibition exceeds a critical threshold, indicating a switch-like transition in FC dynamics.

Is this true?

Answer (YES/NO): NO